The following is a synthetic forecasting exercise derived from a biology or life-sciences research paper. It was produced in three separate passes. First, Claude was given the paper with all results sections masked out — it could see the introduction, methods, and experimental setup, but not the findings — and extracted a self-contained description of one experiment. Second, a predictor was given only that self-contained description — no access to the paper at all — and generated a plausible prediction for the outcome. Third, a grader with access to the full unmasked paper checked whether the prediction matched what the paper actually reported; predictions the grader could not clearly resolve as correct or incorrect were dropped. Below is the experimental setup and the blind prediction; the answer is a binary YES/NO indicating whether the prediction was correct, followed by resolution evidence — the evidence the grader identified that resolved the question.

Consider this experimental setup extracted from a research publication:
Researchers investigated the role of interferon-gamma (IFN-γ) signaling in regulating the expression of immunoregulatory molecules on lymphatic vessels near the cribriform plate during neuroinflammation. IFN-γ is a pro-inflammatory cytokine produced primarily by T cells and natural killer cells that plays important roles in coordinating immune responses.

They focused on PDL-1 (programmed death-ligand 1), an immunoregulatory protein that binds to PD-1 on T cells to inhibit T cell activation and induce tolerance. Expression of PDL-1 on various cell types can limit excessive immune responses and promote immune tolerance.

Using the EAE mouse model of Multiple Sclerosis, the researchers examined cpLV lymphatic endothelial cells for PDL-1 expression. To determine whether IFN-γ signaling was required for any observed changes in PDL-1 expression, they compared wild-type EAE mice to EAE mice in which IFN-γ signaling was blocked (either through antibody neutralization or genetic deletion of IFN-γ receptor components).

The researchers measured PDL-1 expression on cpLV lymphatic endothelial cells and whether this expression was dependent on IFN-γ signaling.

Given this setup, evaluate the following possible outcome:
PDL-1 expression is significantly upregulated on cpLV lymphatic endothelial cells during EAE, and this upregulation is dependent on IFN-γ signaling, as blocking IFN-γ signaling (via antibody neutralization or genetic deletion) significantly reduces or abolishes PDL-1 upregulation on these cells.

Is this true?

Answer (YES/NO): YES